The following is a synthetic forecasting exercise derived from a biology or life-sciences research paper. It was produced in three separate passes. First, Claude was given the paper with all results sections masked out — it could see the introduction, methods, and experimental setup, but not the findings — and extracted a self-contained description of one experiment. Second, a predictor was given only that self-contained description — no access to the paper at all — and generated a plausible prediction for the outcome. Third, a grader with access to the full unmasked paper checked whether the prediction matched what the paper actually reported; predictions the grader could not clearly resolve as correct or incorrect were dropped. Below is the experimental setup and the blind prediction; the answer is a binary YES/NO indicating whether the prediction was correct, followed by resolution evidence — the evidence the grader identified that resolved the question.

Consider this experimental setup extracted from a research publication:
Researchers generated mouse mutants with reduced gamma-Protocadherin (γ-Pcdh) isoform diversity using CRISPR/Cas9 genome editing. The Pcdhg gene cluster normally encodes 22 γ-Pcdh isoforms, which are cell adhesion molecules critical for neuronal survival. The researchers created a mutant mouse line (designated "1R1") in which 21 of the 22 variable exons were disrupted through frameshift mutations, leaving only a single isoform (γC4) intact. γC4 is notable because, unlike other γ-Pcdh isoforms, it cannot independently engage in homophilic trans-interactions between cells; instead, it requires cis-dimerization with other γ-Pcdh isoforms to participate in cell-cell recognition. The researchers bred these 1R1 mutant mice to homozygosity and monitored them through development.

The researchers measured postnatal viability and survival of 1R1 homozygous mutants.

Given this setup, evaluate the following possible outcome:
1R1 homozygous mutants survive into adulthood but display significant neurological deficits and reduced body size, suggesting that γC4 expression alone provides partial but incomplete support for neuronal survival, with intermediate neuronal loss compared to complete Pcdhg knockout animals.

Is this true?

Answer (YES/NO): NO